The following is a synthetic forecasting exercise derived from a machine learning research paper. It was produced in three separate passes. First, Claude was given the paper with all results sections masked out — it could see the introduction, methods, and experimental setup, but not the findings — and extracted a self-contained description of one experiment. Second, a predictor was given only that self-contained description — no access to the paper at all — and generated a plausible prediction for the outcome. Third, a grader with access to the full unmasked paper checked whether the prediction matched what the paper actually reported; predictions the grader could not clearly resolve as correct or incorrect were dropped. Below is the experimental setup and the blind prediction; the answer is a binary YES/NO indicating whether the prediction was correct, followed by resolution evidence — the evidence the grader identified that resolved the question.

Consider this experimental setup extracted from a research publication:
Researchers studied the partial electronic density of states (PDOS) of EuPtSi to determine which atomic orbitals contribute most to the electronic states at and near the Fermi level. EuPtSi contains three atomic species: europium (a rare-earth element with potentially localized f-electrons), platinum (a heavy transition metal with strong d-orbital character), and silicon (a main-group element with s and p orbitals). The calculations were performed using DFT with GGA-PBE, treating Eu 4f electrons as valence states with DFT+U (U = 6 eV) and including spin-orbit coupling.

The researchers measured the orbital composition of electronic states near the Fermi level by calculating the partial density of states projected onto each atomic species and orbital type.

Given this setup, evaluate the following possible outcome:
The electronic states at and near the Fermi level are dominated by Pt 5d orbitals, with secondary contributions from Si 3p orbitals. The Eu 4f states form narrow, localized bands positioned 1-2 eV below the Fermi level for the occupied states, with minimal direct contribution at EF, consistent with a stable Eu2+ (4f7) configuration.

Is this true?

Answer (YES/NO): NO